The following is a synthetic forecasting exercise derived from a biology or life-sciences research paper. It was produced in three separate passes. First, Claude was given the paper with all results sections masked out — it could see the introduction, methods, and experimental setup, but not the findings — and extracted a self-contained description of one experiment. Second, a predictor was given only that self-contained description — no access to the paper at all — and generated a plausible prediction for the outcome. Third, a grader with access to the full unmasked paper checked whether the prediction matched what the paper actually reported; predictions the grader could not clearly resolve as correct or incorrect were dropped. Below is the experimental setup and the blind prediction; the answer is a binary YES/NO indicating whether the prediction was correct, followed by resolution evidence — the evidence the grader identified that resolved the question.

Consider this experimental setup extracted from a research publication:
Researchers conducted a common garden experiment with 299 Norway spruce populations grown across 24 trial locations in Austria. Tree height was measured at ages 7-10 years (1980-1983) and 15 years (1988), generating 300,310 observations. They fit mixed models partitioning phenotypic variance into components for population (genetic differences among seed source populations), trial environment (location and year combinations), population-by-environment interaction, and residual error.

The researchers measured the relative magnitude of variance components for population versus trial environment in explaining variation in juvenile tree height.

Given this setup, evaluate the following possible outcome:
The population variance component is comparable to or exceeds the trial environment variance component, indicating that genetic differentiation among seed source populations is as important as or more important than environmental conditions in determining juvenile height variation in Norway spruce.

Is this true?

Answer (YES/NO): NO